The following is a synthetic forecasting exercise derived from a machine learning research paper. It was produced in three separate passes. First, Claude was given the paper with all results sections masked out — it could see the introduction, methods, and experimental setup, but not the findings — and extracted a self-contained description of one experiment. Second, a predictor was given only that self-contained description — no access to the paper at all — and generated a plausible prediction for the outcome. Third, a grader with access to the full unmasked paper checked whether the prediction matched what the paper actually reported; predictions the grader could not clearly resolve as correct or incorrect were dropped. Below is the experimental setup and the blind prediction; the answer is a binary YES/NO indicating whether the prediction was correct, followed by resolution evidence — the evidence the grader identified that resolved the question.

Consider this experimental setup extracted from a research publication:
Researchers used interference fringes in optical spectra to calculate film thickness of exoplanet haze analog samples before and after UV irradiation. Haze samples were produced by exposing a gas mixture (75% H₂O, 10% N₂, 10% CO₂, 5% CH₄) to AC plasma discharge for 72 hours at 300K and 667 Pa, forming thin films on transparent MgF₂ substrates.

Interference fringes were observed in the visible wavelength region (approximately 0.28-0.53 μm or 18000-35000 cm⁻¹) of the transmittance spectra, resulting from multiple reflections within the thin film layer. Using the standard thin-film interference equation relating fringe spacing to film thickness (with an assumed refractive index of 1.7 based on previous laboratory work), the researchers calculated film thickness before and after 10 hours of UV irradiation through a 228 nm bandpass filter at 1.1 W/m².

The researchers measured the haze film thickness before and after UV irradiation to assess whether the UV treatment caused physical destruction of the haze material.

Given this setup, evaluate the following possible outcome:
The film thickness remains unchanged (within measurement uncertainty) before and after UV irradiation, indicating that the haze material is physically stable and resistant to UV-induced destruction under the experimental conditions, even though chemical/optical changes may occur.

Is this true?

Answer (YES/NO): YES